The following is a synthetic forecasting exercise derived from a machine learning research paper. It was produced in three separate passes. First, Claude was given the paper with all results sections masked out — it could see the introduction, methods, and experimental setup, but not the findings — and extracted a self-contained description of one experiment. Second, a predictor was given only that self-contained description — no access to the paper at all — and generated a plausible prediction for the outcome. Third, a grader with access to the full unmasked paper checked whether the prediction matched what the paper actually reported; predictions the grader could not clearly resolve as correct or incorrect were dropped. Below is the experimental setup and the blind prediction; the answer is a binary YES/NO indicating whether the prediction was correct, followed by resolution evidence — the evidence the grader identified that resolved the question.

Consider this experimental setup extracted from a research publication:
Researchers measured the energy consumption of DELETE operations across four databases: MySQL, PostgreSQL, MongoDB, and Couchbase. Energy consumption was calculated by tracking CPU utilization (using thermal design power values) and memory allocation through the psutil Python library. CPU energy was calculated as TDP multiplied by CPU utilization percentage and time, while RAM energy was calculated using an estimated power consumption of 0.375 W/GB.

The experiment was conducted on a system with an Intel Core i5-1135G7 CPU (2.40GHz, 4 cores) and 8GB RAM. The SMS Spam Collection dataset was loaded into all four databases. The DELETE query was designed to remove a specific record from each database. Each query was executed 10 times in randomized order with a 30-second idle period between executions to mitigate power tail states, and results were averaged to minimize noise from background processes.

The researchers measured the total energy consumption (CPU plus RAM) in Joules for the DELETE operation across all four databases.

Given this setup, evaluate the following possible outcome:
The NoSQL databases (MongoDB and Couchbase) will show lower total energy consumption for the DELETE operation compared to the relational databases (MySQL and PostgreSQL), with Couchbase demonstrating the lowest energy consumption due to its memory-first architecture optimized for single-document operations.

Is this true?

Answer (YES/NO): NO